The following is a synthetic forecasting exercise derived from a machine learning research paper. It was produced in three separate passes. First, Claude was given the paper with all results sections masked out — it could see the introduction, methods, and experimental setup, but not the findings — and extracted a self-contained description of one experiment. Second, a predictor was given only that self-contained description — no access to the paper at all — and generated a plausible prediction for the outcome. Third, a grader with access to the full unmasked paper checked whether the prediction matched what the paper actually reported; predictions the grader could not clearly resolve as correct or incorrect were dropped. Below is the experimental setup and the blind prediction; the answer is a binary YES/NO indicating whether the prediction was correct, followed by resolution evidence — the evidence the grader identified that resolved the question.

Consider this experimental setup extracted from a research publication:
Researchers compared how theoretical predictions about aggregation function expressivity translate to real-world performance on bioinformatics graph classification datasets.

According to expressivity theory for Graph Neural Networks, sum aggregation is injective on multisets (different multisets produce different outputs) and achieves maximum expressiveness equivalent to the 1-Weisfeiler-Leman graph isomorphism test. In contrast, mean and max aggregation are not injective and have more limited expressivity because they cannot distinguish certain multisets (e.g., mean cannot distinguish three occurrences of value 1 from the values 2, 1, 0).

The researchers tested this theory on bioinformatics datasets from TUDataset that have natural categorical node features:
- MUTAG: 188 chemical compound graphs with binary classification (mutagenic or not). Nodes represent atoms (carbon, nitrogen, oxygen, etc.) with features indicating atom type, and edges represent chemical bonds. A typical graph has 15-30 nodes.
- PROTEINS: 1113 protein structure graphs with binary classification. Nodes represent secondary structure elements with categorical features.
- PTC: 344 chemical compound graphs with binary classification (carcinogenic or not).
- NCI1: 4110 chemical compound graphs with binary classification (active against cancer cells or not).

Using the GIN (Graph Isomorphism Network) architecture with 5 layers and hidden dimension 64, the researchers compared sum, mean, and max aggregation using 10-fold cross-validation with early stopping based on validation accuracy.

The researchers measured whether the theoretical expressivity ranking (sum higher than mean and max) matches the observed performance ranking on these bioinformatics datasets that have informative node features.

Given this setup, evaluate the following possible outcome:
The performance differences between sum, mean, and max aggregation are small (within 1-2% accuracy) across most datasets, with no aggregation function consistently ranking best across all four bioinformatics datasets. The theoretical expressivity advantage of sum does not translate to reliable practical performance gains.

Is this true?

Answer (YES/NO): NO